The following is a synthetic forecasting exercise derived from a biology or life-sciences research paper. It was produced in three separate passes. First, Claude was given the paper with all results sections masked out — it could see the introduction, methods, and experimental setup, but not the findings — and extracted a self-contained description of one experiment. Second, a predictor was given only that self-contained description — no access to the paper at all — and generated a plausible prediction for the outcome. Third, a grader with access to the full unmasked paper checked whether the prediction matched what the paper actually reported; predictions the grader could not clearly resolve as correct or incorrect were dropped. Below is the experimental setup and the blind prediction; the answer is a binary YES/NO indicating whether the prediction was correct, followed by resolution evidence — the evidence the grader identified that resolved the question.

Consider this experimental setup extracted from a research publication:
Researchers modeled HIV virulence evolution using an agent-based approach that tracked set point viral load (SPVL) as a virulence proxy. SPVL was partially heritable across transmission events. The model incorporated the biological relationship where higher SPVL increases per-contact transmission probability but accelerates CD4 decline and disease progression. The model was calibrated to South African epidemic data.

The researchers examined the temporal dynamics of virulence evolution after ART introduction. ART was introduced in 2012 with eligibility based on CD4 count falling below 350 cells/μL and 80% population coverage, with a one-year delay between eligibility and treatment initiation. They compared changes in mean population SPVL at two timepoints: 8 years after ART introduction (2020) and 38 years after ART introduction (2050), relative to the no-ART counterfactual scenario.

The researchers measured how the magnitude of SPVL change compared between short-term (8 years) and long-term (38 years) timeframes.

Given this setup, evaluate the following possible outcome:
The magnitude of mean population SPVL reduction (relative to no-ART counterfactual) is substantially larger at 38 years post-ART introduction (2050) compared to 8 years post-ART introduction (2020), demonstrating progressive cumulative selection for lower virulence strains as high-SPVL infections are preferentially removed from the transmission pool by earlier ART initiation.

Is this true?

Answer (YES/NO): NO